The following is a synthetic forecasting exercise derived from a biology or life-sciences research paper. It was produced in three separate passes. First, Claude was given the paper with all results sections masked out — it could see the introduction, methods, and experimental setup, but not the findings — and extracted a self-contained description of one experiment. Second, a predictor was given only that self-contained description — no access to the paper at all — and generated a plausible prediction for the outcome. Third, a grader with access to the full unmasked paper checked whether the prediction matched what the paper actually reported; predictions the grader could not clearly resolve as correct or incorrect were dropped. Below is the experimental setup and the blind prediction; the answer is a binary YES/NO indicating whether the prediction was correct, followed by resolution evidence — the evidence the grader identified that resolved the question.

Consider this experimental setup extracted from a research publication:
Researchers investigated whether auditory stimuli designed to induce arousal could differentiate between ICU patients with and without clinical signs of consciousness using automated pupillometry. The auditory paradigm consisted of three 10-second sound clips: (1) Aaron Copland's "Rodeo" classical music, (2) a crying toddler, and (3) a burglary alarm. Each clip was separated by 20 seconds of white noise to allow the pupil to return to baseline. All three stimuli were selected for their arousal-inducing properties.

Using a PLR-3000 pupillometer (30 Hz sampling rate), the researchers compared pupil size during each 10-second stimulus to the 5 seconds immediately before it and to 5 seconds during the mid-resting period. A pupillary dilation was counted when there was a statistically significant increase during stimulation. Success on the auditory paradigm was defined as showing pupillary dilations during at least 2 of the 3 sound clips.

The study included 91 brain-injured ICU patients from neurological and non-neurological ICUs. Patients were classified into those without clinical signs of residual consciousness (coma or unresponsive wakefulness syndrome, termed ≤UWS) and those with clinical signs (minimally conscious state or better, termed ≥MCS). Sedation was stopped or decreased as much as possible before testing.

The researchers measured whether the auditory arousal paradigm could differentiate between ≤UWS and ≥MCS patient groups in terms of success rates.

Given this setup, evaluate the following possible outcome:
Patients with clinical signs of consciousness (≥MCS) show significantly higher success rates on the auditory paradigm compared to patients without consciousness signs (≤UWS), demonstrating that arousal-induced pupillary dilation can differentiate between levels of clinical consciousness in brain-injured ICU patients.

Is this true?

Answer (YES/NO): NO